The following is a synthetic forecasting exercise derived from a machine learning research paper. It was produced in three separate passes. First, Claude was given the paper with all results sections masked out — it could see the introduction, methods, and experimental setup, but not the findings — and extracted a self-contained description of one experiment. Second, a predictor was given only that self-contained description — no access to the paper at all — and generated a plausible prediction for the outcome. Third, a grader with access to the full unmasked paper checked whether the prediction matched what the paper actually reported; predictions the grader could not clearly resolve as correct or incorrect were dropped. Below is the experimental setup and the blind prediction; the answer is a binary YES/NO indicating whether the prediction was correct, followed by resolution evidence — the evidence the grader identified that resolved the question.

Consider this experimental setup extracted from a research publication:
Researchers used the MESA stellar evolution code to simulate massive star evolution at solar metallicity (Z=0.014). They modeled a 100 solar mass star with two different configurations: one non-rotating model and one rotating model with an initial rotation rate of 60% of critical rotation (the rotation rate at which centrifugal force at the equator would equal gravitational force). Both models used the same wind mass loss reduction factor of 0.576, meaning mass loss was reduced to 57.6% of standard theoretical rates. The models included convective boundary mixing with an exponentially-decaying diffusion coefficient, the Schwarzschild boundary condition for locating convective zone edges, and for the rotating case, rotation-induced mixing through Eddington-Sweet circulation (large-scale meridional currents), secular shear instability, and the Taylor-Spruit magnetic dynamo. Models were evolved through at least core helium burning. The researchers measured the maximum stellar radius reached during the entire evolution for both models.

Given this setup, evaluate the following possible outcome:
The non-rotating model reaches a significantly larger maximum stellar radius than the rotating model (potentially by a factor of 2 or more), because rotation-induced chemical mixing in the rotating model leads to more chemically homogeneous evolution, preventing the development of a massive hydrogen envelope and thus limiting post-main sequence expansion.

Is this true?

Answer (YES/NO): YES